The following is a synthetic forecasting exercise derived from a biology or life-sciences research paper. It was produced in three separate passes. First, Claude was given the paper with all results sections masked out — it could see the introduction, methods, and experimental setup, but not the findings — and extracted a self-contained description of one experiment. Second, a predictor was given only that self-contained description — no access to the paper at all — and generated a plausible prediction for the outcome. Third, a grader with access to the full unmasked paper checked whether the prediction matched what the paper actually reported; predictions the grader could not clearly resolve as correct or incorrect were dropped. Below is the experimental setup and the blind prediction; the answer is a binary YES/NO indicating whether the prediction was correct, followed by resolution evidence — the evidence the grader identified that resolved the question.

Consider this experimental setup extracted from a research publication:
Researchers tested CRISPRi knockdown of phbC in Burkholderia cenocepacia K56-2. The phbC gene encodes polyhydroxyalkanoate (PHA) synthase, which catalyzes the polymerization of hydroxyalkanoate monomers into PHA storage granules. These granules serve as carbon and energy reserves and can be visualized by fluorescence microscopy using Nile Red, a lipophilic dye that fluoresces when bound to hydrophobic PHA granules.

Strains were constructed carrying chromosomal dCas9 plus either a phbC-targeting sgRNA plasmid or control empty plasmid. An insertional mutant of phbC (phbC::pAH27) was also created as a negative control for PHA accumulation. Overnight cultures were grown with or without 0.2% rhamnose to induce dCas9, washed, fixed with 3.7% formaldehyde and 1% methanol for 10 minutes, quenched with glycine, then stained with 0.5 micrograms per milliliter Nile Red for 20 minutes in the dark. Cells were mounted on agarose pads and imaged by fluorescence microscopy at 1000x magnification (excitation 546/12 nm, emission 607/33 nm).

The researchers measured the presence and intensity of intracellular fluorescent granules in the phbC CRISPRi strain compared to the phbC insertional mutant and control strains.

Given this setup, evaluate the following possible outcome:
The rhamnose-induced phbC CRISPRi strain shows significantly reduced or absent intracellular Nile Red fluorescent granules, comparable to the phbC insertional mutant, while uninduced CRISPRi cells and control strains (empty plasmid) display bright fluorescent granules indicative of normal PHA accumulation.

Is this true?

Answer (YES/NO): NO